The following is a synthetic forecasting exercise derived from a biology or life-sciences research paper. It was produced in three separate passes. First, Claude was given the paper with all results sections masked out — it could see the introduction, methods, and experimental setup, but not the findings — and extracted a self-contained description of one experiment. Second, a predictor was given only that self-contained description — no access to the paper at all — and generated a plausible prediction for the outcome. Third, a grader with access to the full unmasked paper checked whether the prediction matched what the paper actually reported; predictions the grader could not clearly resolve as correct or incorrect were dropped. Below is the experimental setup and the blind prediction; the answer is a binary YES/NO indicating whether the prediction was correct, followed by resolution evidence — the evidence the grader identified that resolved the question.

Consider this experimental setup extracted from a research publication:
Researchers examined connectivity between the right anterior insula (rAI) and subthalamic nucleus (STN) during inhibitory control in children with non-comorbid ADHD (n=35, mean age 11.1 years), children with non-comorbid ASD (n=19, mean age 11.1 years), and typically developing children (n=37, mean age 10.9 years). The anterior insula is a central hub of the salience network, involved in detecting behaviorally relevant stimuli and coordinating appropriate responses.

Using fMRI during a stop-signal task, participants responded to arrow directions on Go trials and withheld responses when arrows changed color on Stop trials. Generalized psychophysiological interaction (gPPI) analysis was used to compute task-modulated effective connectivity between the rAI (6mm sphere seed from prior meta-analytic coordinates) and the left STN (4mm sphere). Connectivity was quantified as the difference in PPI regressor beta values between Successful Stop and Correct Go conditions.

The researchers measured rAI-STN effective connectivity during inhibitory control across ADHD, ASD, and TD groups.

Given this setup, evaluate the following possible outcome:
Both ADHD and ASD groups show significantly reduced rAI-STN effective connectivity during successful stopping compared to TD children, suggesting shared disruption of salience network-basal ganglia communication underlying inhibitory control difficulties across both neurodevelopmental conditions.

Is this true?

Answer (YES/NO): NO